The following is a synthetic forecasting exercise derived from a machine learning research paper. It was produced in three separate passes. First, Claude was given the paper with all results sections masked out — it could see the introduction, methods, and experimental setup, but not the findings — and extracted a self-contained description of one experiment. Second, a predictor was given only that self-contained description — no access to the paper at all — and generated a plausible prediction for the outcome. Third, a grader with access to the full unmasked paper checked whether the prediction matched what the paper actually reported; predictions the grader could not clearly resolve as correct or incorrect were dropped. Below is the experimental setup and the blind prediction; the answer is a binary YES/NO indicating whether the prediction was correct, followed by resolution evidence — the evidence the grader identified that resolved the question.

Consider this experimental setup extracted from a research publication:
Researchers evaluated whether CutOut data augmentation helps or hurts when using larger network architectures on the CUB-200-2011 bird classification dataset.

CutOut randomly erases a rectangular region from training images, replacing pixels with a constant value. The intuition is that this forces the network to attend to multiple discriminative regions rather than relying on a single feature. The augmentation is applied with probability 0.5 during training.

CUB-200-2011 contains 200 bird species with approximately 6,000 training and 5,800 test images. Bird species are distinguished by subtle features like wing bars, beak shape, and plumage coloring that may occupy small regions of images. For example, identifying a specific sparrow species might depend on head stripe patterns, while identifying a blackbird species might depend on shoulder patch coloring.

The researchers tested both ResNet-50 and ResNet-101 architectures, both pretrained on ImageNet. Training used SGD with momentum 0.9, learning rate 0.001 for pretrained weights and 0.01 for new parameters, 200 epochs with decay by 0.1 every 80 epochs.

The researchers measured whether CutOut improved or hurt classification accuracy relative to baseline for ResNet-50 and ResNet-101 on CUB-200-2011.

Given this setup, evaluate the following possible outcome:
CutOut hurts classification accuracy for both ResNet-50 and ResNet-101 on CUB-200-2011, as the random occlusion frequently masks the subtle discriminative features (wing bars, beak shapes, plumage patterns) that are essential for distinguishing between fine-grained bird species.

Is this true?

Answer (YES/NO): YES